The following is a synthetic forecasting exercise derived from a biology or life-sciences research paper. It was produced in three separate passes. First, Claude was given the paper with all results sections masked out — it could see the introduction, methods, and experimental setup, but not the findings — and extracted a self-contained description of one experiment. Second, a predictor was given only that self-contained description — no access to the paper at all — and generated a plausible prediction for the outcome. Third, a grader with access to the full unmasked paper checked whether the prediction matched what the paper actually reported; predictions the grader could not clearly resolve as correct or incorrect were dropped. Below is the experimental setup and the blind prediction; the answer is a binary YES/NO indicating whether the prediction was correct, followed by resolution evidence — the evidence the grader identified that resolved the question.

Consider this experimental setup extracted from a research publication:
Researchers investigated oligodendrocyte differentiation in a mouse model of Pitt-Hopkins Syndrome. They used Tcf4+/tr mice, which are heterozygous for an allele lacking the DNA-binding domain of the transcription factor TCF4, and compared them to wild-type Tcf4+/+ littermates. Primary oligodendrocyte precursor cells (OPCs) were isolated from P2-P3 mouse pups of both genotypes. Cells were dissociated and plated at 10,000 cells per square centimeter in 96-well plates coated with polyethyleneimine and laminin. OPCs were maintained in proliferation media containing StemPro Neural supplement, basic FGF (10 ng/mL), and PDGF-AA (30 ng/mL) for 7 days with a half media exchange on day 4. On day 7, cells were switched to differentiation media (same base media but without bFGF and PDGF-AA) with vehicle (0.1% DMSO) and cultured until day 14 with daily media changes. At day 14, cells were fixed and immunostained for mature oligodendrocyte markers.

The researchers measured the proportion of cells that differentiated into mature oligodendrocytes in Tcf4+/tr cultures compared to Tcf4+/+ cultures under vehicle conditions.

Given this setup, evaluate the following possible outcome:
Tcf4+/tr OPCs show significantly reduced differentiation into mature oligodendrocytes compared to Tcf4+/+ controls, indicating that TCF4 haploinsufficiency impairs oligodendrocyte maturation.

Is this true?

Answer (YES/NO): YES